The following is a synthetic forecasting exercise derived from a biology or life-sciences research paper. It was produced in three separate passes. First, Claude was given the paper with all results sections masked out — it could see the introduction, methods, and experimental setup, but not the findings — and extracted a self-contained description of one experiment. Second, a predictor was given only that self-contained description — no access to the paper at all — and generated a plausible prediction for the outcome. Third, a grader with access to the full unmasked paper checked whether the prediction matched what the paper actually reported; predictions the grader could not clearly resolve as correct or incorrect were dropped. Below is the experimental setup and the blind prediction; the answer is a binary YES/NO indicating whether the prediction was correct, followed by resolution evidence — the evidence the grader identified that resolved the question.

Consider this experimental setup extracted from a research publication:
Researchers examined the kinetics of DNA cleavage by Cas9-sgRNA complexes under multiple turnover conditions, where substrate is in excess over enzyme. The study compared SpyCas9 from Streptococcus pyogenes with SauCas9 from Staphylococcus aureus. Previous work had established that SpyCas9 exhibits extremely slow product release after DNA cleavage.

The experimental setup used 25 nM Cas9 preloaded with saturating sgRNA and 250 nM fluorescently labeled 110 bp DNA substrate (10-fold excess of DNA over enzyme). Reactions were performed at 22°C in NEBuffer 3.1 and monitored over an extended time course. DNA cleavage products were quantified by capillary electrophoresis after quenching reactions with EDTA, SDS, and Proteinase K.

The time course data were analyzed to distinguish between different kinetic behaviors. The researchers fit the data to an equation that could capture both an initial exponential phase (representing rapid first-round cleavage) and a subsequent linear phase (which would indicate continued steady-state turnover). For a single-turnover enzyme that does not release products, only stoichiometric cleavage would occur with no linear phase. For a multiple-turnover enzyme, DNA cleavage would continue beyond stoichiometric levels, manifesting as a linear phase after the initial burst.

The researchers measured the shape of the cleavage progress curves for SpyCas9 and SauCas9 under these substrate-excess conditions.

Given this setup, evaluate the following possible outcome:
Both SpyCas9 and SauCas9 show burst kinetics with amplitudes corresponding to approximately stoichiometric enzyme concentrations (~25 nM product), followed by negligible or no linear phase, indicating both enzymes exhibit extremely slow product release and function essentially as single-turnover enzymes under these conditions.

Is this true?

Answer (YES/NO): NO